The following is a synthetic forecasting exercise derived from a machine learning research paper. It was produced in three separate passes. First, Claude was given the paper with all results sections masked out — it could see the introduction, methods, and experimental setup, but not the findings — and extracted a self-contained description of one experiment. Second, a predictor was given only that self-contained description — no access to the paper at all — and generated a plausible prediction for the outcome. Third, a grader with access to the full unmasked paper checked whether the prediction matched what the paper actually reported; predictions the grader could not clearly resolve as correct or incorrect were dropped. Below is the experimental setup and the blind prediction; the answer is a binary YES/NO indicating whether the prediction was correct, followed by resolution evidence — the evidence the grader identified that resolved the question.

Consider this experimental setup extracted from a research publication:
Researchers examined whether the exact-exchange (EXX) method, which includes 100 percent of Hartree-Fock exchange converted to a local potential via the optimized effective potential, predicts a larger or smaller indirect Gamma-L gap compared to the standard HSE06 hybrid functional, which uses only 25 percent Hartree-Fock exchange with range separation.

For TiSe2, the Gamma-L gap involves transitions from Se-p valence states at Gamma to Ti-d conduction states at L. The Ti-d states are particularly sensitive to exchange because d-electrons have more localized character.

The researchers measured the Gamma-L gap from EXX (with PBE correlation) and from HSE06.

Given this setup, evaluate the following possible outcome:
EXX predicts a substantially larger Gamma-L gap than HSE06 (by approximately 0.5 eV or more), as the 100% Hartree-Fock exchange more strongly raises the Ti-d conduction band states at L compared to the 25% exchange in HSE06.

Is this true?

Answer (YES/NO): YES